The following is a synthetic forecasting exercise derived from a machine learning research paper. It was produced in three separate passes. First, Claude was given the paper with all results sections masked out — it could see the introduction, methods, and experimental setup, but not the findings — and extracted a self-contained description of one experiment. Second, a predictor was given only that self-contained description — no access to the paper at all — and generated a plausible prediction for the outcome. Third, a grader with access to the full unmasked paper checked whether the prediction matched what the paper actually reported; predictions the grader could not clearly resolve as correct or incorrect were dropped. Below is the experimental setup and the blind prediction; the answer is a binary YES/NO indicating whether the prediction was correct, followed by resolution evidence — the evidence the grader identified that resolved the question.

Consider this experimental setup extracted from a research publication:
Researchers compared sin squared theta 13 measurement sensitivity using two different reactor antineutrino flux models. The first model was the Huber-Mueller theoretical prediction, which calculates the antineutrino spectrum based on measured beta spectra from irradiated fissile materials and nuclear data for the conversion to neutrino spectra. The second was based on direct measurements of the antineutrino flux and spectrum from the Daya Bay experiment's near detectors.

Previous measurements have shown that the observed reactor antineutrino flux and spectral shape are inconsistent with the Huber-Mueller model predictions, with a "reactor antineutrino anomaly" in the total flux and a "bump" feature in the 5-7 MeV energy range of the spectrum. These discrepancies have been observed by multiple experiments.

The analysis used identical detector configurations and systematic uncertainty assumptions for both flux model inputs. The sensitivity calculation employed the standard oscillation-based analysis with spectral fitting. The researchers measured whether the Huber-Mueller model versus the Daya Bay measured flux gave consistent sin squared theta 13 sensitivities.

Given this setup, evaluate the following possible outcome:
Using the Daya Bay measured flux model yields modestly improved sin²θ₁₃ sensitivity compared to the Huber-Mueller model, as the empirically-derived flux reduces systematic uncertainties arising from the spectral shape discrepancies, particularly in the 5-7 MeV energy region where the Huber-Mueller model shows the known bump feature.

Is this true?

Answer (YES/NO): NO